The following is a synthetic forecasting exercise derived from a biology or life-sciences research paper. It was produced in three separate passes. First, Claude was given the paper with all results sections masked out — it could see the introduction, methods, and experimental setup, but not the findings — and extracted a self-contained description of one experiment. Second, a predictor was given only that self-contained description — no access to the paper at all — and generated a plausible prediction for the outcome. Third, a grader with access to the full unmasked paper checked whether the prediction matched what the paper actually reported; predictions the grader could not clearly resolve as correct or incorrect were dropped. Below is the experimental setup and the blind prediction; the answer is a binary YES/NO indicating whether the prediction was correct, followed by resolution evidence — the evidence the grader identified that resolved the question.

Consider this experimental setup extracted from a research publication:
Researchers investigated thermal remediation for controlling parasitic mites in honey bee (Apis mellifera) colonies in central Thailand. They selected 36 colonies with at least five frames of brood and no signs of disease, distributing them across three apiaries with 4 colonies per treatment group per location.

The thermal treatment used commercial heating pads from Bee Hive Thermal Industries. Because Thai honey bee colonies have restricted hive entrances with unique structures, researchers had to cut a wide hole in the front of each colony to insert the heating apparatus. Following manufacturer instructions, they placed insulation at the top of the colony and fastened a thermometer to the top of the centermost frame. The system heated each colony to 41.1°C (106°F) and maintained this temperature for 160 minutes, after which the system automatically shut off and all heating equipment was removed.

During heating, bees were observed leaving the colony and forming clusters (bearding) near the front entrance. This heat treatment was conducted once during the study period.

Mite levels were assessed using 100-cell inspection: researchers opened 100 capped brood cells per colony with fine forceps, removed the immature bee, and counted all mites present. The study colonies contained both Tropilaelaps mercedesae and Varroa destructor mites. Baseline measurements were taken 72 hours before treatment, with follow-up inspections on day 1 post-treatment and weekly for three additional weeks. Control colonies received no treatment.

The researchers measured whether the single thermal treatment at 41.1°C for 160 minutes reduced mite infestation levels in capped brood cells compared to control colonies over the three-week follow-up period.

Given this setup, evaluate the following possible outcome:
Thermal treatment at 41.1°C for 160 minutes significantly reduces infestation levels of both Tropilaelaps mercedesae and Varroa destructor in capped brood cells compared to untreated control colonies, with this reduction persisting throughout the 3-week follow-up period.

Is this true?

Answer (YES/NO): NO